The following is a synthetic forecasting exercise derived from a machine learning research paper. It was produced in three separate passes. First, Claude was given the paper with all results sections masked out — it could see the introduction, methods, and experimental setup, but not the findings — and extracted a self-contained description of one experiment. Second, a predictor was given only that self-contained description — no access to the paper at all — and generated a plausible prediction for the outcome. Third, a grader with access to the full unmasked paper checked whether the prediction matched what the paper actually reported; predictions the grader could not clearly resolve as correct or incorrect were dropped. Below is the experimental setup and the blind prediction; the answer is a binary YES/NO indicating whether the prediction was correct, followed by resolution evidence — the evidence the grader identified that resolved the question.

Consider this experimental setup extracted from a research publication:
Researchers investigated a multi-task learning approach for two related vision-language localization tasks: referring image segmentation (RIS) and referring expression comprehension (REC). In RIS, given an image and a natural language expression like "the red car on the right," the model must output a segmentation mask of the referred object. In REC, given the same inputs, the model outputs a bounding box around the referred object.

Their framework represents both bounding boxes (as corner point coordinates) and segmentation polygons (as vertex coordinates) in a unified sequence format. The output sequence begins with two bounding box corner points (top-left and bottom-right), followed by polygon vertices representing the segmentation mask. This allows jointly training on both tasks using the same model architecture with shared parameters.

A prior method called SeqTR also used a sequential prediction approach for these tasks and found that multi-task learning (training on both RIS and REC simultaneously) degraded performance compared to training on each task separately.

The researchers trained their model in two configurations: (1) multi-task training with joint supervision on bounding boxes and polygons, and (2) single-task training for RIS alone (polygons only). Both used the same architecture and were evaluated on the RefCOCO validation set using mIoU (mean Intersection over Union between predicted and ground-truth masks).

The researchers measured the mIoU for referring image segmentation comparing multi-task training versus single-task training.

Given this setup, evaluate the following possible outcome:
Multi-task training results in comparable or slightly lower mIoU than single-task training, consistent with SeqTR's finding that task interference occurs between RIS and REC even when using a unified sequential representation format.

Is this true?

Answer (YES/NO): NO